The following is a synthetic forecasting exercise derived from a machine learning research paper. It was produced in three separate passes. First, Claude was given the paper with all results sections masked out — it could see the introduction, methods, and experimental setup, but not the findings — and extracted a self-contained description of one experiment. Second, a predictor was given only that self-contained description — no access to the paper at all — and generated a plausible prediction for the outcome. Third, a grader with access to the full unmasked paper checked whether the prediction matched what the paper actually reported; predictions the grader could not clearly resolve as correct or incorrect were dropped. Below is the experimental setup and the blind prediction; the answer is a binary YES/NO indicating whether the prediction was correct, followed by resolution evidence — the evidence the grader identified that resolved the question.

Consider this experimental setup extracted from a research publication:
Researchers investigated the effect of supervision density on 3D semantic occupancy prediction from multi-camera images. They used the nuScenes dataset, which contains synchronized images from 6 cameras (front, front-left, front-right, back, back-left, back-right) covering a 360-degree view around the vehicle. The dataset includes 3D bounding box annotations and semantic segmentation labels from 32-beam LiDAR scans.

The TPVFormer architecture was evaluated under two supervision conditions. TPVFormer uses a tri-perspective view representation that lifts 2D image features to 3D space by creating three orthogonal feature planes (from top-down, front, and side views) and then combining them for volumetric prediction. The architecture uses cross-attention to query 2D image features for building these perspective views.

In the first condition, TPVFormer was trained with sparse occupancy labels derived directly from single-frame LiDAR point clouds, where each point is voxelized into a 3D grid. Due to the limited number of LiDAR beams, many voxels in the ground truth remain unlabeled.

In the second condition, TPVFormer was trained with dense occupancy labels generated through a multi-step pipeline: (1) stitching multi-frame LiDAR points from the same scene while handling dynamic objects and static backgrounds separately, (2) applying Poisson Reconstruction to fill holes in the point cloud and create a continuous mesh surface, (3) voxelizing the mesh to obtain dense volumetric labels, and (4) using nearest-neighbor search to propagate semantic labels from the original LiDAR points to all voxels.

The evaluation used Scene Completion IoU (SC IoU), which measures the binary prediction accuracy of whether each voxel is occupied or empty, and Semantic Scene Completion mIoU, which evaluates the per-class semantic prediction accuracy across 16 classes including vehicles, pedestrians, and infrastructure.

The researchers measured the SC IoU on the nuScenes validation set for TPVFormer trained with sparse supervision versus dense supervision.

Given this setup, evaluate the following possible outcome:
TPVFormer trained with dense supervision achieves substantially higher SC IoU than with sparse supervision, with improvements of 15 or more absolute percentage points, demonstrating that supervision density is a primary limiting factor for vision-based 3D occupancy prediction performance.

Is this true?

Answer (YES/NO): YES